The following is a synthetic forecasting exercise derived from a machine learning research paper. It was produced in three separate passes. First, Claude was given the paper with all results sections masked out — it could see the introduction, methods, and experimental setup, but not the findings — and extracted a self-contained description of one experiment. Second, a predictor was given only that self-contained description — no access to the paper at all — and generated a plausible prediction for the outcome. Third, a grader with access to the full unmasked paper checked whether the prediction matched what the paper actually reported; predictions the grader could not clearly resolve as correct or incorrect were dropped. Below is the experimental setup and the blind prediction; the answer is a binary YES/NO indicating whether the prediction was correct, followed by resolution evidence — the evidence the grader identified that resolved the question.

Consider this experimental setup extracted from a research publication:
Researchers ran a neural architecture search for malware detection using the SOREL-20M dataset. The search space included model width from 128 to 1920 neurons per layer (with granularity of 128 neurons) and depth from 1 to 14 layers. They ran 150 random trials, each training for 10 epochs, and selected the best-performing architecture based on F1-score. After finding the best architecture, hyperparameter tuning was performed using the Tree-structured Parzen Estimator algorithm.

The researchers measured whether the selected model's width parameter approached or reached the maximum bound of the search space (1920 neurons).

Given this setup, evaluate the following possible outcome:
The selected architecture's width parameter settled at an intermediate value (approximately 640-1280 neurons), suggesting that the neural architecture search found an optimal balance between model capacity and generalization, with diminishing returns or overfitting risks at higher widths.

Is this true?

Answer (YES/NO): NO